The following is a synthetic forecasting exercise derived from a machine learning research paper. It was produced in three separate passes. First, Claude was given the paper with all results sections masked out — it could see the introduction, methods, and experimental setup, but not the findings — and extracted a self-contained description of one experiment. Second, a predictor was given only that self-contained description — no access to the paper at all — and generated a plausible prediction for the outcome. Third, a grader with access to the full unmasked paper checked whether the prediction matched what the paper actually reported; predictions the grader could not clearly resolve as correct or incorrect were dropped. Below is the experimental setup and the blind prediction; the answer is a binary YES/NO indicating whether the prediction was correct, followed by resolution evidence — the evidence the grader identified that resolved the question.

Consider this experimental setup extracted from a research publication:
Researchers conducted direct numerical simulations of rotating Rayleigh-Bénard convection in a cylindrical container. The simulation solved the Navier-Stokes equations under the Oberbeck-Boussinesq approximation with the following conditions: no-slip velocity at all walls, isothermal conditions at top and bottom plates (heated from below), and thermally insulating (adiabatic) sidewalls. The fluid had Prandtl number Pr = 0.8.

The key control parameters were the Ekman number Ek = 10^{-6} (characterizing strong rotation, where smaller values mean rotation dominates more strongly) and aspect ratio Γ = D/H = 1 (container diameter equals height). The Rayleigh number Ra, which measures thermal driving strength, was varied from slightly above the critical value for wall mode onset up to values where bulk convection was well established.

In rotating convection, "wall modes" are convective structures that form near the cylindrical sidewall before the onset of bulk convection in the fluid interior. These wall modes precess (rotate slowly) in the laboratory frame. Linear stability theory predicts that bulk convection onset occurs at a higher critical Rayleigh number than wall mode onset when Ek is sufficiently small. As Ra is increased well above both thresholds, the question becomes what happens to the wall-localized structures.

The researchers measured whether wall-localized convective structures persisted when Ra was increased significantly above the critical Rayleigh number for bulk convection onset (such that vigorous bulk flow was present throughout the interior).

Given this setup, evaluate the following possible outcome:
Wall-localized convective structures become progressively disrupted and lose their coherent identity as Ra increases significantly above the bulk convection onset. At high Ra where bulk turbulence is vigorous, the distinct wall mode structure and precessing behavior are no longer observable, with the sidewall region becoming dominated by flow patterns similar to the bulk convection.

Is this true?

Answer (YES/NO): NO